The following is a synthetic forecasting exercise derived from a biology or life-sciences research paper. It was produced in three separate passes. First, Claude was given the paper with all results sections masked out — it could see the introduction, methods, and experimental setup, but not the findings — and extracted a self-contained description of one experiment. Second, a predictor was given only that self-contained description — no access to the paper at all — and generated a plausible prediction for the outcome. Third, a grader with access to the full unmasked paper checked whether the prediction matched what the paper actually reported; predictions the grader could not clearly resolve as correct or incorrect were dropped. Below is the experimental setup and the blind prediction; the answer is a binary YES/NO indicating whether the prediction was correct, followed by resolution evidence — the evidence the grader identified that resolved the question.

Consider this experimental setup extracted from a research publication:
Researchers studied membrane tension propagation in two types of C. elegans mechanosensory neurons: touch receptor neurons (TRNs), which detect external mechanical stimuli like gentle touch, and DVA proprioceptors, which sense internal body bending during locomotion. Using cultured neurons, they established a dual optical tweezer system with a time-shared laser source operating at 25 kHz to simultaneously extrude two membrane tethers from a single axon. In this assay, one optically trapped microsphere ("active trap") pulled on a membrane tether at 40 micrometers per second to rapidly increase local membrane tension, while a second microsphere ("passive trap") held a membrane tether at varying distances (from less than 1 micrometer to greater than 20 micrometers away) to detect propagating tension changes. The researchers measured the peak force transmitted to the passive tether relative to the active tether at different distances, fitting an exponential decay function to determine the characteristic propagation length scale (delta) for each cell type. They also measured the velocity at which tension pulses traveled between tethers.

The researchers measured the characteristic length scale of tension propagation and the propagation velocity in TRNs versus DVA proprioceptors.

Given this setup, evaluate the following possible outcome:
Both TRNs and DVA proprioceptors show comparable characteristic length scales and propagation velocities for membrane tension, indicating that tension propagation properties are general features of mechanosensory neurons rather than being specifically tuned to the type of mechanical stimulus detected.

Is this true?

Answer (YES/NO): NO